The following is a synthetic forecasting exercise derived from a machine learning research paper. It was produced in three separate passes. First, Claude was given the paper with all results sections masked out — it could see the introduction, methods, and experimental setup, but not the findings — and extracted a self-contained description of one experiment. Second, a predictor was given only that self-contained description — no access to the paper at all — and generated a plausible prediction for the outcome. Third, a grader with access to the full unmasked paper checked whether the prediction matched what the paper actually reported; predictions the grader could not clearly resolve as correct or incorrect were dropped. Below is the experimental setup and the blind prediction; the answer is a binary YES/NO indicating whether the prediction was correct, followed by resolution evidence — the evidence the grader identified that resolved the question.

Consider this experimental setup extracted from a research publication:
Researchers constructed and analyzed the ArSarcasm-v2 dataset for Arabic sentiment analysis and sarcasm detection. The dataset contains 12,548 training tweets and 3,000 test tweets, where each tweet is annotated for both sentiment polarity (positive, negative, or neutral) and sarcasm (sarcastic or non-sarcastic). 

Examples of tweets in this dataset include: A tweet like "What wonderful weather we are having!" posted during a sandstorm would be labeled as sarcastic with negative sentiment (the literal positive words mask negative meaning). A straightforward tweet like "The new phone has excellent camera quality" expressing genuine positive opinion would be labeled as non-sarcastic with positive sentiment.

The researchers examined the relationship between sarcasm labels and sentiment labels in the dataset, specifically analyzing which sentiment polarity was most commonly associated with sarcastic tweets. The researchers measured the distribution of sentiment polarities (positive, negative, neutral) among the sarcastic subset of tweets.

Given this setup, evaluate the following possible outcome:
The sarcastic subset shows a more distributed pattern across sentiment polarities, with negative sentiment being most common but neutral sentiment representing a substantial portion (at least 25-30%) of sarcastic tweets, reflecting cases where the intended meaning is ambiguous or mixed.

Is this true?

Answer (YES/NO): NO